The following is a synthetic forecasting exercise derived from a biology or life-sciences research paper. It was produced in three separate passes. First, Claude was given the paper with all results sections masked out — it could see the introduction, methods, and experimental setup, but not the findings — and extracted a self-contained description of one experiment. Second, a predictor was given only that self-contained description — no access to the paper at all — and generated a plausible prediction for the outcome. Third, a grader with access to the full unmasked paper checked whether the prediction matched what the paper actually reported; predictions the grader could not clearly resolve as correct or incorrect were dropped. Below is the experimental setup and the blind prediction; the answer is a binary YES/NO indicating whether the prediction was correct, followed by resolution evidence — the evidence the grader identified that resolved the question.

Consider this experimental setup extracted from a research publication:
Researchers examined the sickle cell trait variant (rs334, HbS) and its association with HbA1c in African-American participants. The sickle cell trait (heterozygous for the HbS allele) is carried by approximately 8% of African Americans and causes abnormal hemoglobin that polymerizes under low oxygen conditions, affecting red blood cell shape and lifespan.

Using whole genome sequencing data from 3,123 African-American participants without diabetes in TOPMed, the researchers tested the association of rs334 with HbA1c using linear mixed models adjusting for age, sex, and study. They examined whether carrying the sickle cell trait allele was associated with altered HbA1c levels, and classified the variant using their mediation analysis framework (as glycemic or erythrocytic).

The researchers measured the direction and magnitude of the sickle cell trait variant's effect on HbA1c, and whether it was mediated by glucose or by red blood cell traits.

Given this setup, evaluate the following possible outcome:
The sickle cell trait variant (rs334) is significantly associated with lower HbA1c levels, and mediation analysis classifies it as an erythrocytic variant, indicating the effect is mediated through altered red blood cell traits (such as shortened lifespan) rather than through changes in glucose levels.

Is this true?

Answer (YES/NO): YES